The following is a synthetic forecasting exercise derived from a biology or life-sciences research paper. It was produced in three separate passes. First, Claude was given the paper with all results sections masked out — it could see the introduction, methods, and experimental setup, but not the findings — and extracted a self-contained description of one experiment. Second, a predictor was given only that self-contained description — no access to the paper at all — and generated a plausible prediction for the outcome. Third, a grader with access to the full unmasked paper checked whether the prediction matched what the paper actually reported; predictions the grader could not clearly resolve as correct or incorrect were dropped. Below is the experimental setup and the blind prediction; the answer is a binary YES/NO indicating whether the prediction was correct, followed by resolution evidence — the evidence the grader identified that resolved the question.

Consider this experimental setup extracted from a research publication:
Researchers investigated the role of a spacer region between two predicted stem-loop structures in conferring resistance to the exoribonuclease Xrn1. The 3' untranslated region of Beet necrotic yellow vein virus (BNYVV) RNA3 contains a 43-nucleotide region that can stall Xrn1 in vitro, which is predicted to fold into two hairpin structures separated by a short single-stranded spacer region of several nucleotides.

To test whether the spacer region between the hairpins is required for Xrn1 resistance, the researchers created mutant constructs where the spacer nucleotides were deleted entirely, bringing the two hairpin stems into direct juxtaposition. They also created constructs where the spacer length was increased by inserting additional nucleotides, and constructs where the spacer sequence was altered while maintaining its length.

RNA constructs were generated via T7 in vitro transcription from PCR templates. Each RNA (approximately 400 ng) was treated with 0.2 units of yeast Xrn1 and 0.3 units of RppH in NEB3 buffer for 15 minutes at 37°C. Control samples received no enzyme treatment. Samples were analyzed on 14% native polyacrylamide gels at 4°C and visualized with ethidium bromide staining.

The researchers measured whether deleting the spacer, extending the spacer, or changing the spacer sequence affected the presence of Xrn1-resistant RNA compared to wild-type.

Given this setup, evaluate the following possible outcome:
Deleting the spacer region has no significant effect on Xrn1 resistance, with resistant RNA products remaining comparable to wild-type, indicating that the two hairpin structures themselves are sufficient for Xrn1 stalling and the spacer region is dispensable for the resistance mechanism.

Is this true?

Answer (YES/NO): NO